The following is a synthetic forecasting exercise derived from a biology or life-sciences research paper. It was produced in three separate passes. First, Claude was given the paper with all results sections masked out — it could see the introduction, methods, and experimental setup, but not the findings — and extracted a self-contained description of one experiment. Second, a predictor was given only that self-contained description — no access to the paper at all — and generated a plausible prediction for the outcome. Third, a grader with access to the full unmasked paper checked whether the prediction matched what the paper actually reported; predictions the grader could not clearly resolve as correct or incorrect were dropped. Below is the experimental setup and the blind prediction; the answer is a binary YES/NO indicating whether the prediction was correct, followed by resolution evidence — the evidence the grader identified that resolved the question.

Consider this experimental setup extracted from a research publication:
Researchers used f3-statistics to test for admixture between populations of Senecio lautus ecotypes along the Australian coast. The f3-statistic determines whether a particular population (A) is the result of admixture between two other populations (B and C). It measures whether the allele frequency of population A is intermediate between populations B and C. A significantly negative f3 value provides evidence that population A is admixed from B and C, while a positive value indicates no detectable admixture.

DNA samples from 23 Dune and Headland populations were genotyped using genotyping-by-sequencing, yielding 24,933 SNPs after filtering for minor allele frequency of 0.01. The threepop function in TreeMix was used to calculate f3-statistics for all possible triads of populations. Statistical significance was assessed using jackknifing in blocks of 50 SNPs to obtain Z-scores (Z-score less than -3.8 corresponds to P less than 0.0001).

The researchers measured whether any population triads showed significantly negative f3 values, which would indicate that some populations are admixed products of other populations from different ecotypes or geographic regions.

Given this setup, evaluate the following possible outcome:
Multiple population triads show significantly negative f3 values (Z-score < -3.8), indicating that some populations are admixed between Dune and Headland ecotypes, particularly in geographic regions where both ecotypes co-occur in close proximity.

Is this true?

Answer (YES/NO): NO